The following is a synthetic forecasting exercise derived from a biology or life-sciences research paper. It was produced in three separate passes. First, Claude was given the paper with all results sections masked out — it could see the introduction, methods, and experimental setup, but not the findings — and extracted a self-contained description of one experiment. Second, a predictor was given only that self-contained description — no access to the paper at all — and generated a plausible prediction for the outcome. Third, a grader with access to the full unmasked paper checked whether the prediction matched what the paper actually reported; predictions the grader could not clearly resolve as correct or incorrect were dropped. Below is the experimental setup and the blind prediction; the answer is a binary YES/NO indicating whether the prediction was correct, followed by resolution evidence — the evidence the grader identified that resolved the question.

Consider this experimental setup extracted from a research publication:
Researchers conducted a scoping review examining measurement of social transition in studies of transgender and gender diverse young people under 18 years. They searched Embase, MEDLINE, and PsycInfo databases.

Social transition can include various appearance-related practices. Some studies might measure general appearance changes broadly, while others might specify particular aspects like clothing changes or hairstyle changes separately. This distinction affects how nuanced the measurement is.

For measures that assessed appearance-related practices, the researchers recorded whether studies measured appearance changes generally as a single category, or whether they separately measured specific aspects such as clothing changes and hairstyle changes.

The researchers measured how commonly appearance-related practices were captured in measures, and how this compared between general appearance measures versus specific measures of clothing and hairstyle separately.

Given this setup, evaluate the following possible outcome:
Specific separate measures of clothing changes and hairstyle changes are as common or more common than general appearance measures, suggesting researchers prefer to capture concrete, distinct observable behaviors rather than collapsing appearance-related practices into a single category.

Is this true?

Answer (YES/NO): NO